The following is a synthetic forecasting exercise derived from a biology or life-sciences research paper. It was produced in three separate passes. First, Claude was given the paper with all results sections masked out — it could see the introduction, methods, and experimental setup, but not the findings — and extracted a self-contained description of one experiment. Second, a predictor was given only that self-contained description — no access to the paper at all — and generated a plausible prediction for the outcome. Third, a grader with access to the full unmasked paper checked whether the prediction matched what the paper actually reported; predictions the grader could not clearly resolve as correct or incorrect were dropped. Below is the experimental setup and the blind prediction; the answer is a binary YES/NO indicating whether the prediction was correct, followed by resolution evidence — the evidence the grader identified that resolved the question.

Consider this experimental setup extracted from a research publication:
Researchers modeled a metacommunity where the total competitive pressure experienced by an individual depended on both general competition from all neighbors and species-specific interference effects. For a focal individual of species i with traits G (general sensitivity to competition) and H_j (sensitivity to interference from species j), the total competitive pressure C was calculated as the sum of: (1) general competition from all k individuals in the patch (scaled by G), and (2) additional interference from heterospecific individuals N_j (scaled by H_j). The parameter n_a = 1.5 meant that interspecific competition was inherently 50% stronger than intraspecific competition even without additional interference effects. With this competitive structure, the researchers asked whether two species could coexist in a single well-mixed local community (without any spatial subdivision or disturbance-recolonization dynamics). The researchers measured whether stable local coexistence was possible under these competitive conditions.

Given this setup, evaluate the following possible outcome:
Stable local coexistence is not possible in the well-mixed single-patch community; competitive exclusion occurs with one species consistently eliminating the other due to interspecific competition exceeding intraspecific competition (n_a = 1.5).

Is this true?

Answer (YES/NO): YES